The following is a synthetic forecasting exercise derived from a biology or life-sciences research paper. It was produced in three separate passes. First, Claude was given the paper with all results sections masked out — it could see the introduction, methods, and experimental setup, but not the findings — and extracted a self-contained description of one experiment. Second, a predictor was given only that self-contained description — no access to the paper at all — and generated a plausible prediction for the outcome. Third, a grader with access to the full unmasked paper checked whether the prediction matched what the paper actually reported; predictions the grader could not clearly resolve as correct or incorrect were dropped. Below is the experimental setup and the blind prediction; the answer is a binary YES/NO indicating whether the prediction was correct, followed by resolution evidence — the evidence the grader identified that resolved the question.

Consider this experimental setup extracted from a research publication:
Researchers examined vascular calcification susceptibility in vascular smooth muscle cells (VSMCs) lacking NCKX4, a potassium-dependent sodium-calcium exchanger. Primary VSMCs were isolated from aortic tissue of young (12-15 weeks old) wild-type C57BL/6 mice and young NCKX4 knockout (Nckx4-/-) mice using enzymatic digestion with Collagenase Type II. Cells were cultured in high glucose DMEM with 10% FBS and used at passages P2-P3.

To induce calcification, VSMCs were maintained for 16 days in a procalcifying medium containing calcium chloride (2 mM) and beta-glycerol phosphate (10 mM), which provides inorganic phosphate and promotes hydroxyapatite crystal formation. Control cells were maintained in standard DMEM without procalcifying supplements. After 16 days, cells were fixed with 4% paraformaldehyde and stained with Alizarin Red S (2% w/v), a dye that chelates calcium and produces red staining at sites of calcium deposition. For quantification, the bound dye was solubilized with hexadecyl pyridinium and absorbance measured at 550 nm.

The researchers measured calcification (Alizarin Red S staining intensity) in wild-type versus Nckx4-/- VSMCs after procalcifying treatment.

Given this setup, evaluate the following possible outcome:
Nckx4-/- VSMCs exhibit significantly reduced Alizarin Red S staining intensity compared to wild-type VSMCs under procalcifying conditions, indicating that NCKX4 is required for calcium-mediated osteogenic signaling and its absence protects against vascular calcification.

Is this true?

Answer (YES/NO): NO